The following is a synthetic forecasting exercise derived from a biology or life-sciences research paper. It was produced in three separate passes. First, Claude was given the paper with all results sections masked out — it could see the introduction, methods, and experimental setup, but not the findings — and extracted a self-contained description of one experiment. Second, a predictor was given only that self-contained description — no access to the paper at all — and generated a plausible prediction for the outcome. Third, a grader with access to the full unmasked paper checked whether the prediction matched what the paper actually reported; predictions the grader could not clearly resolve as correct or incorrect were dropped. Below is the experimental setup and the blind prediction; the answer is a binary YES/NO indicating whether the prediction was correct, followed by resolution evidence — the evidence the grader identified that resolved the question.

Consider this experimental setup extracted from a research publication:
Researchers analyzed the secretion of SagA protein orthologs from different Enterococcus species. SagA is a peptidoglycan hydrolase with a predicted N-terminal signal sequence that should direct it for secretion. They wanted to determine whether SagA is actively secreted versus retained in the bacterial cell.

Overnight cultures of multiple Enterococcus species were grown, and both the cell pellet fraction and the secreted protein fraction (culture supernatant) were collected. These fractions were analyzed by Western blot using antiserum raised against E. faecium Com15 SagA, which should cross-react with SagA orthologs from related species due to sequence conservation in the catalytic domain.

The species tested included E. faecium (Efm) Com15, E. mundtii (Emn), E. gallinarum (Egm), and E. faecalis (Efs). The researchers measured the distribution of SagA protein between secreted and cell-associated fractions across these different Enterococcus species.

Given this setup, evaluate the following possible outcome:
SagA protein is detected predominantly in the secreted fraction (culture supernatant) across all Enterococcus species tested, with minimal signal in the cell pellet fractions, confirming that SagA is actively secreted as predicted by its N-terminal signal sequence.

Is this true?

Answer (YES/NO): NO